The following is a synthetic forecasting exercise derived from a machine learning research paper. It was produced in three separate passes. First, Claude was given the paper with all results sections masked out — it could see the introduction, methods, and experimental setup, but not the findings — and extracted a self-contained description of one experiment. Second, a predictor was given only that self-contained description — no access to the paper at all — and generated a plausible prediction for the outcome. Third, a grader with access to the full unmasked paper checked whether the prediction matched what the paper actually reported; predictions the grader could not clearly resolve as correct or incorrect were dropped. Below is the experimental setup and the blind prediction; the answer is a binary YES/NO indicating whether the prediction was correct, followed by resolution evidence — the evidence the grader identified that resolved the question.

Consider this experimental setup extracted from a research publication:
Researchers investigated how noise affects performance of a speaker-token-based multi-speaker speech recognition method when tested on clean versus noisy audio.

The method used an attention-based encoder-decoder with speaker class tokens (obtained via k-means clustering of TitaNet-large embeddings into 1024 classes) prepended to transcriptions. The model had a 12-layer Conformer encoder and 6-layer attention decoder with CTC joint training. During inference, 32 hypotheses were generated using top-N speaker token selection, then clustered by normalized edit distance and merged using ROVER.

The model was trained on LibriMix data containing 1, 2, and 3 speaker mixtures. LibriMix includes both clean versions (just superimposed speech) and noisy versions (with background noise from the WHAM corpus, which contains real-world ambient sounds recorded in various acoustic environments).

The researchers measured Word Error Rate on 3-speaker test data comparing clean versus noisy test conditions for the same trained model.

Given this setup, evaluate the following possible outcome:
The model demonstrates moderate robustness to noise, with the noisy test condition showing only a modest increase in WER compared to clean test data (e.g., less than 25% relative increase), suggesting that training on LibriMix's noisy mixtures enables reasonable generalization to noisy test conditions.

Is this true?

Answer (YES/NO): NO